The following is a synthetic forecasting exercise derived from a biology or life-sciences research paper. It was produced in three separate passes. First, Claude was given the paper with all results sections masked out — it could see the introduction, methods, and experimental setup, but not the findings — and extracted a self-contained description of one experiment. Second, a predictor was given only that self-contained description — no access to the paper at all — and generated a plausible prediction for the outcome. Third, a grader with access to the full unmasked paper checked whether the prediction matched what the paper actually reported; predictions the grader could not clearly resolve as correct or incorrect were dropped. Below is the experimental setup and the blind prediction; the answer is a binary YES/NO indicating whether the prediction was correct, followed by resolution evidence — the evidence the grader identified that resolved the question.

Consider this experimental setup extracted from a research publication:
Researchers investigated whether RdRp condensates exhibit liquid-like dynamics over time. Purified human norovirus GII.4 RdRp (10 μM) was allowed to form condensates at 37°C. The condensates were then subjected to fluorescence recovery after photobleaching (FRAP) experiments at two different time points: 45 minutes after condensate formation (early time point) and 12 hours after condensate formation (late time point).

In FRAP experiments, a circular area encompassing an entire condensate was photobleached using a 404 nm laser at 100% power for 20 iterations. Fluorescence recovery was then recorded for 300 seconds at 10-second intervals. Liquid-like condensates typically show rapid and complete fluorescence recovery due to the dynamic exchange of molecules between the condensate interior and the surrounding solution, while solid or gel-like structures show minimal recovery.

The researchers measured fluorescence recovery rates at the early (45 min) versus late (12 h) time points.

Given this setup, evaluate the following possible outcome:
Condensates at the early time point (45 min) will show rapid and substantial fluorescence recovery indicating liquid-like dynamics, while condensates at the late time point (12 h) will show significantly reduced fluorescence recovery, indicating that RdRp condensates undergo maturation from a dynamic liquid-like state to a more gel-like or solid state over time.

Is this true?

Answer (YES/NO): YES